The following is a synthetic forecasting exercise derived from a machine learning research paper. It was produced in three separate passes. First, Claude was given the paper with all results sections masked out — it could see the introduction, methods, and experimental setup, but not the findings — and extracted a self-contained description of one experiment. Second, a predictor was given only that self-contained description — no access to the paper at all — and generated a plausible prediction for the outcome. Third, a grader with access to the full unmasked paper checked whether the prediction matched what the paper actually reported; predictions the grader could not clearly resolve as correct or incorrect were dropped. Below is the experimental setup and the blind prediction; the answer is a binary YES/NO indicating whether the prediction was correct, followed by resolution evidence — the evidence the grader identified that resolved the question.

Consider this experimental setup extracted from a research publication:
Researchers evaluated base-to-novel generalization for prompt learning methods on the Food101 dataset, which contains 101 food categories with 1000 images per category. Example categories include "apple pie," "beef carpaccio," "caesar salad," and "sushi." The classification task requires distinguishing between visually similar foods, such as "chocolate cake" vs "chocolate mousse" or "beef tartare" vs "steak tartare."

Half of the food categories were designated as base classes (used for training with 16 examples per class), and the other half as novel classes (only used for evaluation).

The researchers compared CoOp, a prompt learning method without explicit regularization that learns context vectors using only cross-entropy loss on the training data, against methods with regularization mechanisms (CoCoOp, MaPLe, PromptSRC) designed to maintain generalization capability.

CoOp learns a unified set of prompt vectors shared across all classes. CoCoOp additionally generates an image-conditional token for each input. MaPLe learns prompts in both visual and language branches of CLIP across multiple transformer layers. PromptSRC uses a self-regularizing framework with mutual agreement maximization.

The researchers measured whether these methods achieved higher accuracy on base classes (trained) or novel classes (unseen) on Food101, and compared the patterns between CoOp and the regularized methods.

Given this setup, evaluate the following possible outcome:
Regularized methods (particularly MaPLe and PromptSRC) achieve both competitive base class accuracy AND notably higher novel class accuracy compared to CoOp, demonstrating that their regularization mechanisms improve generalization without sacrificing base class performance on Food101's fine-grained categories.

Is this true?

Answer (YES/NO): YES